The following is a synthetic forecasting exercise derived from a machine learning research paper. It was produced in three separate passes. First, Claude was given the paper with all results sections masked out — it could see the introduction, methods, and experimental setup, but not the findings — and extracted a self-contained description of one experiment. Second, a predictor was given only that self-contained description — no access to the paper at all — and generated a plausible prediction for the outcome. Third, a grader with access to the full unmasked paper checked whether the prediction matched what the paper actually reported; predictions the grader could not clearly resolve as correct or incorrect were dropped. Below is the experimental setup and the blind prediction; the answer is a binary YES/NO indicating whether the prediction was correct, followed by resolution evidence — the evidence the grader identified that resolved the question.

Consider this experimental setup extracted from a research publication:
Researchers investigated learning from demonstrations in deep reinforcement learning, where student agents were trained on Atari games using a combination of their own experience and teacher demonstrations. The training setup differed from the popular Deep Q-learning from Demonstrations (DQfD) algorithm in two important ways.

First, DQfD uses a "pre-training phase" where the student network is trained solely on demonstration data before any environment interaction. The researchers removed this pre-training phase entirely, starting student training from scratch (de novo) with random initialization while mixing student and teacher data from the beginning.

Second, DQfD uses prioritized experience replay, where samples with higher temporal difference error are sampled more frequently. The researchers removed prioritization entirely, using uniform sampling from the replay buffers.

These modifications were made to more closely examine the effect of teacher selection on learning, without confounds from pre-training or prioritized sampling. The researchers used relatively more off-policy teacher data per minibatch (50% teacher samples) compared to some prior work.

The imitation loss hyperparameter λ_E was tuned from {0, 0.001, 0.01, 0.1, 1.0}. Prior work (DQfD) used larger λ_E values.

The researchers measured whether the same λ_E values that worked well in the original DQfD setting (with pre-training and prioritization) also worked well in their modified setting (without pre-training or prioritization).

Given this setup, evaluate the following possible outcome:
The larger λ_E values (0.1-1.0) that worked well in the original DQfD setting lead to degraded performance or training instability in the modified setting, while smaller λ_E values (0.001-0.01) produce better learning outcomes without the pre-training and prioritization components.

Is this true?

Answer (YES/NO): NO